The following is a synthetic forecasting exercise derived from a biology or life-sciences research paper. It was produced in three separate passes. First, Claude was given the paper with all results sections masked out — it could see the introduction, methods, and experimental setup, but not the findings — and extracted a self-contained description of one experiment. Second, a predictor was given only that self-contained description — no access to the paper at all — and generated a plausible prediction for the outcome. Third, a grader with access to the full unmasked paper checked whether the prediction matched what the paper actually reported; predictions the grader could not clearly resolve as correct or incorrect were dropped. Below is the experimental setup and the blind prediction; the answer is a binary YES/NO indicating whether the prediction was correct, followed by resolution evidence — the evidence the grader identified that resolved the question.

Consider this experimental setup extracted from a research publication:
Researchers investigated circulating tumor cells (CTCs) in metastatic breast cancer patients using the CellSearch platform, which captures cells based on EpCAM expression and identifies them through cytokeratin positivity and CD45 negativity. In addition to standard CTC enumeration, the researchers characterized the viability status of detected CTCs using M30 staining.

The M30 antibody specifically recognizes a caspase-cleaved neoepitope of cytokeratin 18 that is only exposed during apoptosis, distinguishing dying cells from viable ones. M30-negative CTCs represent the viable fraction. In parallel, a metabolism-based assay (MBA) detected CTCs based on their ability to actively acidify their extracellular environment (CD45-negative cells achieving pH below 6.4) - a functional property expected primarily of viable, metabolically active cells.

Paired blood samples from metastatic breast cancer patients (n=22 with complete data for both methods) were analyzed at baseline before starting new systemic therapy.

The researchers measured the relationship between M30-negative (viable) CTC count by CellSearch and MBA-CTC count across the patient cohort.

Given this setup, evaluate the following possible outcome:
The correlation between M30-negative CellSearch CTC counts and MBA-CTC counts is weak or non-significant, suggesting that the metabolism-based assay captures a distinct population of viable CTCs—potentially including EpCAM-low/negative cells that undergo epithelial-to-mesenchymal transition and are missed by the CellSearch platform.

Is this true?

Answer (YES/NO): YES